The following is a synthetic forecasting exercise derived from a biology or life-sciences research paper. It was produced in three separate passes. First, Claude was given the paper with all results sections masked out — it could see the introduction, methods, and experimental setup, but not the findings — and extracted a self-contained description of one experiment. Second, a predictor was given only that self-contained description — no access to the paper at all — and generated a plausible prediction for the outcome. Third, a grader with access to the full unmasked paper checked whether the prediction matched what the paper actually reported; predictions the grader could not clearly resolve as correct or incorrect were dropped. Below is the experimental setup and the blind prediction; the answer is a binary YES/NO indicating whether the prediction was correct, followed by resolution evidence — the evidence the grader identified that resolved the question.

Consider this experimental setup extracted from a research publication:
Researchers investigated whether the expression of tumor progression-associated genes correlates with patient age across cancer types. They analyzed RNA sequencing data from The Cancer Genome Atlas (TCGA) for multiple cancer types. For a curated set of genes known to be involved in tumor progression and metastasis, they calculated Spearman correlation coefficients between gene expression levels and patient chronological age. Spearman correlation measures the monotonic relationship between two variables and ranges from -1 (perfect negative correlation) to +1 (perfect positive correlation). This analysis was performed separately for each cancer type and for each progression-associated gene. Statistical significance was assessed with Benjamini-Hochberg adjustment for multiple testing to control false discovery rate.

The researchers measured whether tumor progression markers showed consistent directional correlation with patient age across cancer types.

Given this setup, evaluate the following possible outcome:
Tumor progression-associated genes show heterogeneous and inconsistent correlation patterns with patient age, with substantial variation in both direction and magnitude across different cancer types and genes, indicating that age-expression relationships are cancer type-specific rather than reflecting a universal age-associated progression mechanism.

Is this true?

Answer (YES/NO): NO